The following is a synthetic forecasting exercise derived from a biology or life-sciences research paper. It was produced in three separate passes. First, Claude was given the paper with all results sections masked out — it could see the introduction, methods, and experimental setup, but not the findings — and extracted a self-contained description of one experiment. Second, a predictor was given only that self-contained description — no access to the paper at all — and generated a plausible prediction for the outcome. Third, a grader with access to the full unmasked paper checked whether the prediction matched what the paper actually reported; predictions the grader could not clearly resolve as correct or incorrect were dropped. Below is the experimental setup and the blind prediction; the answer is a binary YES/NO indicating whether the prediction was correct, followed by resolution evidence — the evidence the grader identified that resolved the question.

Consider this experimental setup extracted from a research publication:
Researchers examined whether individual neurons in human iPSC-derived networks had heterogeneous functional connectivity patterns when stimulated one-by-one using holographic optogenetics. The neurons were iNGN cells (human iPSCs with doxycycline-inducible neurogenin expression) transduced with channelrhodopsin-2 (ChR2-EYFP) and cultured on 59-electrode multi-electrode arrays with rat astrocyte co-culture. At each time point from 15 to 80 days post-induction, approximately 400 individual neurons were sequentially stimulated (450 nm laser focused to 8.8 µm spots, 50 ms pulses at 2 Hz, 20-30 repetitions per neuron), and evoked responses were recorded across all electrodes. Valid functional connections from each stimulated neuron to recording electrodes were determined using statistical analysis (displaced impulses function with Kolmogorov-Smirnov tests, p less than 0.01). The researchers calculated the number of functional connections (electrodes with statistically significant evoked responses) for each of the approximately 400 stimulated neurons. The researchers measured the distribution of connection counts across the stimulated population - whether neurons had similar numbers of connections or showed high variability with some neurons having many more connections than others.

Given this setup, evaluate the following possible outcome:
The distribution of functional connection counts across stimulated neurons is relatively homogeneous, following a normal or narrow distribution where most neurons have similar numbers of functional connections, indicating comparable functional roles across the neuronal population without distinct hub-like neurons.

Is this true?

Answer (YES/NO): NO